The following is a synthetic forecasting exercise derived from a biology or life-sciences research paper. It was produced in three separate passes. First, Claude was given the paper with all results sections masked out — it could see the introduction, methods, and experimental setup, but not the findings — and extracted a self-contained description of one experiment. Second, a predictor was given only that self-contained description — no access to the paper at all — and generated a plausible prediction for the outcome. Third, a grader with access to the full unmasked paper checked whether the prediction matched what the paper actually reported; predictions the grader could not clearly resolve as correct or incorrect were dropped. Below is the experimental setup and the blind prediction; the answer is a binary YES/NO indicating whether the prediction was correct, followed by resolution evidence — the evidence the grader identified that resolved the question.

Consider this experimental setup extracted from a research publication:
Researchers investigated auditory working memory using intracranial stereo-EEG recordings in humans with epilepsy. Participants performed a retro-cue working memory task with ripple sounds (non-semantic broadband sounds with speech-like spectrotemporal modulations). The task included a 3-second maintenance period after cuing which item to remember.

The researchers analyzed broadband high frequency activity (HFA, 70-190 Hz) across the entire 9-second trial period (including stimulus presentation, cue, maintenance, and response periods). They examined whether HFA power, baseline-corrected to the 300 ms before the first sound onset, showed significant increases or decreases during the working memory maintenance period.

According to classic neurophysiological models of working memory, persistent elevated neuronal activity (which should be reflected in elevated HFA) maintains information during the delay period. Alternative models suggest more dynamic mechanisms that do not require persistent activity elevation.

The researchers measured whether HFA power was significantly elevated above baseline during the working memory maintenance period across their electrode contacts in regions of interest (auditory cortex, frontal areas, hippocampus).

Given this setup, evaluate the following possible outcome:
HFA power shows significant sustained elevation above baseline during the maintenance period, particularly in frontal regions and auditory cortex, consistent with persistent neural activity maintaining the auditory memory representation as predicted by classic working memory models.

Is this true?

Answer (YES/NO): NO